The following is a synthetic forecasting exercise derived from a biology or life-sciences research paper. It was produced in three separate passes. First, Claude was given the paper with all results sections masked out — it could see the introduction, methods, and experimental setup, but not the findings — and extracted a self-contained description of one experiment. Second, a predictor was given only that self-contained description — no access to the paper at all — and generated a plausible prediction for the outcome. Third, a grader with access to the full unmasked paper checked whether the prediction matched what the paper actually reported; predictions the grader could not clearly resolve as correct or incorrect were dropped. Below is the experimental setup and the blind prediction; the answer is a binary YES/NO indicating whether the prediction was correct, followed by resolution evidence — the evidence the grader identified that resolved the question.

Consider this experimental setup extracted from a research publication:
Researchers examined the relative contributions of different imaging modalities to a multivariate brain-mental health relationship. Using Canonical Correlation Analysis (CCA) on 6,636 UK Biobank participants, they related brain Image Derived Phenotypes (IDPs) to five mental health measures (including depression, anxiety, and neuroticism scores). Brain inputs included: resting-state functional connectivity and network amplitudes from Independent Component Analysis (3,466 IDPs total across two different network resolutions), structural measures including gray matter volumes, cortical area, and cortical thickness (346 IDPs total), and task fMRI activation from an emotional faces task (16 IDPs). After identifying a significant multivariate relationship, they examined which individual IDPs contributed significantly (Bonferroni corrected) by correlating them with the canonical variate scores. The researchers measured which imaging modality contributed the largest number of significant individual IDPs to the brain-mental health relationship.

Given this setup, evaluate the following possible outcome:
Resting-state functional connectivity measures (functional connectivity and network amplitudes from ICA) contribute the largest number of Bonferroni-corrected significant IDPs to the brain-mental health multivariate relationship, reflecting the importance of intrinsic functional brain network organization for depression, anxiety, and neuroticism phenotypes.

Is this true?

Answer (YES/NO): YES